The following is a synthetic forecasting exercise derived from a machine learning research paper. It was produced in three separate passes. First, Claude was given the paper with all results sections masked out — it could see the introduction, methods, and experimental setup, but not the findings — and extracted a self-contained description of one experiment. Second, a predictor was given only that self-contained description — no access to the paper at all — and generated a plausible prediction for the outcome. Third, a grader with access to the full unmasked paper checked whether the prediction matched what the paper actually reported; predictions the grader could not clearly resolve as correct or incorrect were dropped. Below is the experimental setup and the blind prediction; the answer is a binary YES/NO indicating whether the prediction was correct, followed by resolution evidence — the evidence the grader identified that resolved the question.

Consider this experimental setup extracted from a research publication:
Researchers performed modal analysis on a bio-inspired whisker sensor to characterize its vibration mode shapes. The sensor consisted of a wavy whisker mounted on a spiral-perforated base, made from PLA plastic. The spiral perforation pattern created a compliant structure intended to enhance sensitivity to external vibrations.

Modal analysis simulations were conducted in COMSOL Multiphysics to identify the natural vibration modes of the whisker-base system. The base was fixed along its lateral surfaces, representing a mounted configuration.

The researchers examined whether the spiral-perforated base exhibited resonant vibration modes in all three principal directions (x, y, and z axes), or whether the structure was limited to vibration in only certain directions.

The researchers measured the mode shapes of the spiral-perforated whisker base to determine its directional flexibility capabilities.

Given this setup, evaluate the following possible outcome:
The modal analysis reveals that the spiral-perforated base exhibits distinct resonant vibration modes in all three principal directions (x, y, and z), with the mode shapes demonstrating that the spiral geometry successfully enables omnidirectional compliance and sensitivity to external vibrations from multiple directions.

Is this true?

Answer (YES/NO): YES